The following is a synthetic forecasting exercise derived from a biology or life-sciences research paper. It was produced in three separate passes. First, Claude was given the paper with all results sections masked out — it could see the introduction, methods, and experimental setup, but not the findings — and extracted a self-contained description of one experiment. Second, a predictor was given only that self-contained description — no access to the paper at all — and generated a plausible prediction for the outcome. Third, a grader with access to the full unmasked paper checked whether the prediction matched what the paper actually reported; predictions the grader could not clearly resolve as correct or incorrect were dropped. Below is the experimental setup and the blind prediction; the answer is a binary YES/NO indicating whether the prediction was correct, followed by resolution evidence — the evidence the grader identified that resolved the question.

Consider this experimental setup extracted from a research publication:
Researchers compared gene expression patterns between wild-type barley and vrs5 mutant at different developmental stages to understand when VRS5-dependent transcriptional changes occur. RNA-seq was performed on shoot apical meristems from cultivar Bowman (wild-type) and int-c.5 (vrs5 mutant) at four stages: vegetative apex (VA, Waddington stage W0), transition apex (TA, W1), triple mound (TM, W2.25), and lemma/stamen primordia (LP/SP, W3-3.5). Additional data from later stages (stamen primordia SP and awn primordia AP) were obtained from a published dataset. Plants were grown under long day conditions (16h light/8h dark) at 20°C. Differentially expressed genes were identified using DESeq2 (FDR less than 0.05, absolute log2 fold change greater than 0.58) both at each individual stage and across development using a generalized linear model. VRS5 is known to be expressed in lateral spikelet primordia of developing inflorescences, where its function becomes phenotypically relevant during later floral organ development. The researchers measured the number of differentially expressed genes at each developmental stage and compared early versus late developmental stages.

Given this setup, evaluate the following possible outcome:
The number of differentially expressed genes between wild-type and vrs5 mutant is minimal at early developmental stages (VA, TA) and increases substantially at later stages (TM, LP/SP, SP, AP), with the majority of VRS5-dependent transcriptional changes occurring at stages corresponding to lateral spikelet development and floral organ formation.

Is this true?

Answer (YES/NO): NO